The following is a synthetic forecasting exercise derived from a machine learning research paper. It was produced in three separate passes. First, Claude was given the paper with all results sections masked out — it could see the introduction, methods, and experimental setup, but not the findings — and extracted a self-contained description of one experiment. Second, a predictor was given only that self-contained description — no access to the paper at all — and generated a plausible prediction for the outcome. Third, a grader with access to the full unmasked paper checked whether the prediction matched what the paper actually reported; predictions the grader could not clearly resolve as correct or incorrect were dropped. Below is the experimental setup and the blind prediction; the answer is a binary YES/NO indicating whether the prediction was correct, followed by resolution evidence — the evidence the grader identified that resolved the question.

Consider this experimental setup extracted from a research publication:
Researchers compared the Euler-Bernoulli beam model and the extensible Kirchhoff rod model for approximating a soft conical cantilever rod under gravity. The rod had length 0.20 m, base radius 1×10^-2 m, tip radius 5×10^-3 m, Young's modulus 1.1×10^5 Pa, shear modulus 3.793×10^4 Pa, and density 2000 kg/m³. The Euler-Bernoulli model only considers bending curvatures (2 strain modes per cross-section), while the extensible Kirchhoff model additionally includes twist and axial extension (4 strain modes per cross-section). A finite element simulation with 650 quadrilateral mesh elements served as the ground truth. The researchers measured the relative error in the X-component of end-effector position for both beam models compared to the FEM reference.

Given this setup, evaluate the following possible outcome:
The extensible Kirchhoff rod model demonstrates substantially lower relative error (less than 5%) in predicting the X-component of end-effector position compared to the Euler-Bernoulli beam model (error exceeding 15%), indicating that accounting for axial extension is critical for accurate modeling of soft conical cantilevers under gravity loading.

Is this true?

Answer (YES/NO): NO